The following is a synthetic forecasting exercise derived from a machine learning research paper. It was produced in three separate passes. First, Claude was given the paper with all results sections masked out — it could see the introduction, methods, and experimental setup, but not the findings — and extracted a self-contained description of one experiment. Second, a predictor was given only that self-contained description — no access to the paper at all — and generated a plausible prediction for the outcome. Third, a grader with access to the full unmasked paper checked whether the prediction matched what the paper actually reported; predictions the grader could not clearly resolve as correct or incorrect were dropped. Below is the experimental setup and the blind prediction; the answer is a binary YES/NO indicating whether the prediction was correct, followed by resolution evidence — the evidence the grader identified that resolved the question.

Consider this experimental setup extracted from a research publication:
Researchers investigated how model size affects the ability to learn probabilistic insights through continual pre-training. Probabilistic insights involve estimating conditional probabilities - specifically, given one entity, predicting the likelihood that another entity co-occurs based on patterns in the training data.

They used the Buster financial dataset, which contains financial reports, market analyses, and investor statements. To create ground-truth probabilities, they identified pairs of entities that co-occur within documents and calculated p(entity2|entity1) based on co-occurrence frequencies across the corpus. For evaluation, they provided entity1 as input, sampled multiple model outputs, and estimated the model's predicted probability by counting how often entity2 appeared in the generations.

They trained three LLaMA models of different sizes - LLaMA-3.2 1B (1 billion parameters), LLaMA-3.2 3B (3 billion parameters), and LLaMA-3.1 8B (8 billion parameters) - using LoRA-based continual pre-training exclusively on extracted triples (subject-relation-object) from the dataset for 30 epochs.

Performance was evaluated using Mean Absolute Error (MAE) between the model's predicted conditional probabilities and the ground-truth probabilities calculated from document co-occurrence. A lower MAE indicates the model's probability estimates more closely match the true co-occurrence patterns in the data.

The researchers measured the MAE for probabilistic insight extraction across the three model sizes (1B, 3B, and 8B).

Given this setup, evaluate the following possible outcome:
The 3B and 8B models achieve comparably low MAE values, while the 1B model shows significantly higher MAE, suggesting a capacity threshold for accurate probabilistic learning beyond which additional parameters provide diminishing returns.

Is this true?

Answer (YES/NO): NO